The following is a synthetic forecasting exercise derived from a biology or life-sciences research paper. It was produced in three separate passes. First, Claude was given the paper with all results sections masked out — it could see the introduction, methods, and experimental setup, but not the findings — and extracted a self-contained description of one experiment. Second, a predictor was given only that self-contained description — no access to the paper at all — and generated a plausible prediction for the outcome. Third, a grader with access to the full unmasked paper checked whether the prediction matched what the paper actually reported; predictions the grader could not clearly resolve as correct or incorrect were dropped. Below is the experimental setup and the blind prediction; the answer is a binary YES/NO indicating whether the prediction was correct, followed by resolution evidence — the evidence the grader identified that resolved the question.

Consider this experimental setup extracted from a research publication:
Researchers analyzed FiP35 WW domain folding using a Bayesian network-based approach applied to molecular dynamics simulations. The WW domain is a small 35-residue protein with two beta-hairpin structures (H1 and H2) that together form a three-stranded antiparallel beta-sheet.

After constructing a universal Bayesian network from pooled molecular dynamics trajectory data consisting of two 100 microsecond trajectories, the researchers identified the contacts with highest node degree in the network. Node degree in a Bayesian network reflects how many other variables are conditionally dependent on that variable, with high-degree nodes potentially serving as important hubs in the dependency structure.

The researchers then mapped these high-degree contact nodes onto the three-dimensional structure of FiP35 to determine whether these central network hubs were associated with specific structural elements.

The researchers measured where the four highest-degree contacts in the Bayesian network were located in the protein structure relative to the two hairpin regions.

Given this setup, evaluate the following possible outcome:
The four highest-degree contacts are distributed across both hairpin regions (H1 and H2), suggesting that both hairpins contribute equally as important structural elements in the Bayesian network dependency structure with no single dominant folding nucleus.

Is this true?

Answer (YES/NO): NO